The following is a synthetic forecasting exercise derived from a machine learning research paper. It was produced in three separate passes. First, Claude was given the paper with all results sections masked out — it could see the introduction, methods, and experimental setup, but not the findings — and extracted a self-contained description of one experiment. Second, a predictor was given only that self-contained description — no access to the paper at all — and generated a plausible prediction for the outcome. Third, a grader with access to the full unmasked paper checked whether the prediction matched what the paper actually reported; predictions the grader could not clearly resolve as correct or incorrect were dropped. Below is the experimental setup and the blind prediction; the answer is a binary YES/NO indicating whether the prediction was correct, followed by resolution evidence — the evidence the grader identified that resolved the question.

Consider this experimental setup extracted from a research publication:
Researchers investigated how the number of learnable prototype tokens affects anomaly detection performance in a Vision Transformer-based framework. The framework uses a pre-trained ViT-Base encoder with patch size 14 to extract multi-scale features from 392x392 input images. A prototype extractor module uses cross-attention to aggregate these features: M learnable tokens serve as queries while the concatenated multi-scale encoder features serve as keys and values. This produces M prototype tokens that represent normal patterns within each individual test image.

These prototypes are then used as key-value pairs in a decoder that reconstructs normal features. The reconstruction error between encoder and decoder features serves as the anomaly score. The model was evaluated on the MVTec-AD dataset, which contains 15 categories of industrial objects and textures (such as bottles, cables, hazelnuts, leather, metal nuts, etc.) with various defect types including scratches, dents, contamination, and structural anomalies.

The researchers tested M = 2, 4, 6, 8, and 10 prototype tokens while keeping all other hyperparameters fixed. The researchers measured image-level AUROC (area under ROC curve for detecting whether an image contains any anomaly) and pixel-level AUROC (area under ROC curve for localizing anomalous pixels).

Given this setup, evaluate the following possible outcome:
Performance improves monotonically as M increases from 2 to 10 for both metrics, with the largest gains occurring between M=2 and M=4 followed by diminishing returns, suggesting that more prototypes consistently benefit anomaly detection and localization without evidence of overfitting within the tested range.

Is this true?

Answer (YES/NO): NO